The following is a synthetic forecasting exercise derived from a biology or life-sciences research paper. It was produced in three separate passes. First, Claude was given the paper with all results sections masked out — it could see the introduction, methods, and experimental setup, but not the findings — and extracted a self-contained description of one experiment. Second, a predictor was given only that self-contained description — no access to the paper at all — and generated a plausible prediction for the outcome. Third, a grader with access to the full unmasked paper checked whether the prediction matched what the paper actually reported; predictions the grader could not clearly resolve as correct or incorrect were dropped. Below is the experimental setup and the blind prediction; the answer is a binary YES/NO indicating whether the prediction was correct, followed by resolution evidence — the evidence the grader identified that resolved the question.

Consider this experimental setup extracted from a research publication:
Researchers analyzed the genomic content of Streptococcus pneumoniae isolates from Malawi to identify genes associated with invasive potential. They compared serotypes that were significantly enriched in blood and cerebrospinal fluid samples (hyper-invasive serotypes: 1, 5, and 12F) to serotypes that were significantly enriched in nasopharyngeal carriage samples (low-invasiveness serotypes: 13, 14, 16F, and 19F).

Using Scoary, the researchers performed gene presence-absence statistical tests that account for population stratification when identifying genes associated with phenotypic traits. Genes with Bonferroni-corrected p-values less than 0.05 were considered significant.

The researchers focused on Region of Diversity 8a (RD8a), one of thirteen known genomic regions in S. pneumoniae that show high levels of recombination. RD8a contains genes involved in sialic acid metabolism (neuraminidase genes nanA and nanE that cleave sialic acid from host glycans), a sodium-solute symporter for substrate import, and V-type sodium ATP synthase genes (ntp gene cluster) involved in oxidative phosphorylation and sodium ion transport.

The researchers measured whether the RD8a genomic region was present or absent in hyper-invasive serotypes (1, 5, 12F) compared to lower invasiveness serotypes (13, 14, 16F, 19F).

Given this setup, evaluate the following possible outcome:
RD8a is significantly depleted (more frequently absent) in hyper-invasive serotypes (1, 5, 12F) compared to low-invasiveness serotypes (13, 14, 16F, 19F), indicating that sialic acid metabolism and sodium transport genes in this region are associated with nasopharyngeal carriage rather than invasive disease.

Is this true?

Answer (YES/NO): YES